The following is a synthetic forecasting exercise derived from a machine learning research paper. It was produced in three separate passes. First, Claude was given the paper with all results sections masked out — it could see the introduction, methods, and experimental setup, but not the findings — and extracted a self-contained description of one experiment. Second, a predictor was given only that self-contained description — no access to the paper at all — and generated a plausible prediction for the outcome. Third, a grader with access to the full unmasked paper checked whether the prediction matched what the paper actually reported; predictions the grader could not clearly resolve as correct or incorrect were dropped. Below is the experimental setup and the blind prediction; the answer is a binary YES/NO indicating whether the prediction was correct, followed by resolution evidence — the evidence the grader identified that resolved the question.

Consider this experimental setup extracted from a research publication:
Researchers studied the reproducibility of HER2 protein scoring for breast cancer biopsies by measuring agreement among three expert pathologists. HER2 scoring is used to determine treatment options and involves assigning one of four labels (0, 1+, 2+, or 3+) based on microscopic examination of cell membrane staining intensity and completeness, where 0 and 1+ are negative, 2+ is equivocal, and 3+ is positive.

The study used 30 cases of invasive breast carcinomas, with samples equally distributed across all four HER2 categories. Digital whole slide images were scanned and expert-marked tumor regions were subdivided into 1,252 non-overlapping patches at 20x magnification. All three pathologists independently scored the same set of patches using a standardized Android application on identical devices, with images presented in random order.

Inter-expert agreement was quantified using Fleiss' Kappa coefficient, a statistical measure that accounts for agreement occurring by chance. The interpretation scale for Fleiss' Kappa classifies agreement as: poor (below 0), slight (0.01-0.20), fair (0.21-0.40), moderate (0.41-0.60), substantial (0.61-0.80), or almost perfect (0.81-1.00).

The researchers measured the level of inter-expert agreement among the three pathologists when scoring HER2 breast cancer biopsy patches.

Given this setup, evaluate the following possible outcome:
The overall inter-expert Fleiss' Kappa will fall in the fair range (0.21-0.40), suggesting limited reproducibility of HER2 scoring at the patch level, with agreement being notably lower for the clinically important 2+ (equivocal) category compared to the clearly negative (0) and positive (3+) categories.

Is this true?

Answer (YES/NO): NO